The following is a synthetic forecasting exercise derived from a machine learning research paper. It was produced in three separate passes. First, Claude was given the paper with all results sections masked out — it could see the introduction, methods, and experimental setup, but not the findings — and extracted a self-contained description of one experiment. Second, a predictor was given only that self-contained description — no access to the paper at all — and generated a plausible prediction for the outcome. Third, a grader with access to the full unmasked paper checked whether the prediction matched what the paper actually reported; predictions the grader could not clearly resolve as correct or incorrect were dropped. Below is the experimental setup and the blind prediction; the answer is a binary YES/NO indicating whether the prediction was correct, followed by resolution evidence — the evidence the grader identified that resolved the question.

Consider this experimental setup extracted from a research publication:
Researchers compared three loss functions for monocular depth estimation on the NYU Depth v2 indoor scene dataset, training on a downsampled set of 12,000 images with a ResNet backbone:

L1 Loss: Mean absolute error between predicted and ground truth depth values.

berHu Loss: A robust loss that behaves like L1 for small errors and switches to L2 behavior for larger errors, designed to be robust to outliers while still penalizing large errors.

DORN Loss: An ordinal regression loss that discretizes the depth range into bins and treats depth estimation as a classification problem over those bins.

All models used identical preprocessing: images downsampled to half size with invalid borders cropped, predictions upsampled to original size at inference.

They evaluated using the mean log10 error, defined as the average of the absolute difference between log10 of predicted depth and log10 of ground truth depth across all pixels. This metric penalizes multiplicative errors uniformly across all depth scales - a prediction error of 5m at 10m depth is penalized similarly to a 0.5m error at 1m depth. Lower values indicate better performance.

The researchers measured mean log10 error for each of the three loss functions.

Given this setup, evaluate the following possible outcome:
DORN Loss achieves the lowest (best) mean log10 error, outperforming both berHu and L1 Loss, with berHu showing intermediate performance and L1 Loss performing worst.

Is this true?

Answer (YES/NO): YES